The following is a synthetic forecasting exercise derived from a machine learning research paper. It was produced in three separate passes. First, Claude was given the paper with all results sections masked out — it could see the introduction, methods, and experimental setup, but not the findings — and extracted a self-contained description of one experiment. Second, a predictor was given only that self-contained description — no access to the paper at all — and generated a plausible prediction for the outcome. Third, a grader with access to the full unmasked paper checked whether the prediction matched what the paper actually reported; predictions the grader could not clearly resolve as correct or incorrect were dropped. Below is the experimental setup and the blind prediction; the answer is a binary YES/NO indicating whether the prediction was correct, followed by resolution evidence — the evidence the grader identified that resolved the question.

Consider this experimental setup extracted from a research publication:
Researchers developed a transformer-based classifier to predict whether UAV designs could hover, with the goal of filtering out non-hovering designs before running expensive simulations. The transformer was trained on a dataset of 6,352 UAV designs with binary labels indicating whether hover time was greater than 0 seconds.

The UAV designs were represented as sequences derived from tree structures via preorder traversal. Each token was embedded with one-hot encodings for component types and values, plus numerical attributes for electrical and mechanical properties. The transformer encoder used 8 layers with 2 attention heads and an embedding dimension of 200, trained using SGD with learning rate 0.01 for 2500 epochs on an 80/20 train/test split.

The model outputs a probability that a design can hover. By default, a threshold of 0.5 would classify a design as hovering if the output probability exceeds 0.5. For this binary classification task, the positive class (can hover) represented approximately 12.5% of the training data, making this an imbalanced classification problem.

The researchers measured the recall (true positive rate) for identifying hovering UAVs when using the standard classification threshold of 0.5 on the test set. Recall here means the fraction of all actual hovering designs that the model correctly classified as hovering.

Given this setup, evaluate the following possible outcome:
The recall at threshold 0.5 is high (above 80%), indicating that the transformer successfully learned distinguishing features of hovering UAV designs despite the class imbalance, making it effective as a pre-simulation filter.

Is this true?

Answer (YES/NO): NO